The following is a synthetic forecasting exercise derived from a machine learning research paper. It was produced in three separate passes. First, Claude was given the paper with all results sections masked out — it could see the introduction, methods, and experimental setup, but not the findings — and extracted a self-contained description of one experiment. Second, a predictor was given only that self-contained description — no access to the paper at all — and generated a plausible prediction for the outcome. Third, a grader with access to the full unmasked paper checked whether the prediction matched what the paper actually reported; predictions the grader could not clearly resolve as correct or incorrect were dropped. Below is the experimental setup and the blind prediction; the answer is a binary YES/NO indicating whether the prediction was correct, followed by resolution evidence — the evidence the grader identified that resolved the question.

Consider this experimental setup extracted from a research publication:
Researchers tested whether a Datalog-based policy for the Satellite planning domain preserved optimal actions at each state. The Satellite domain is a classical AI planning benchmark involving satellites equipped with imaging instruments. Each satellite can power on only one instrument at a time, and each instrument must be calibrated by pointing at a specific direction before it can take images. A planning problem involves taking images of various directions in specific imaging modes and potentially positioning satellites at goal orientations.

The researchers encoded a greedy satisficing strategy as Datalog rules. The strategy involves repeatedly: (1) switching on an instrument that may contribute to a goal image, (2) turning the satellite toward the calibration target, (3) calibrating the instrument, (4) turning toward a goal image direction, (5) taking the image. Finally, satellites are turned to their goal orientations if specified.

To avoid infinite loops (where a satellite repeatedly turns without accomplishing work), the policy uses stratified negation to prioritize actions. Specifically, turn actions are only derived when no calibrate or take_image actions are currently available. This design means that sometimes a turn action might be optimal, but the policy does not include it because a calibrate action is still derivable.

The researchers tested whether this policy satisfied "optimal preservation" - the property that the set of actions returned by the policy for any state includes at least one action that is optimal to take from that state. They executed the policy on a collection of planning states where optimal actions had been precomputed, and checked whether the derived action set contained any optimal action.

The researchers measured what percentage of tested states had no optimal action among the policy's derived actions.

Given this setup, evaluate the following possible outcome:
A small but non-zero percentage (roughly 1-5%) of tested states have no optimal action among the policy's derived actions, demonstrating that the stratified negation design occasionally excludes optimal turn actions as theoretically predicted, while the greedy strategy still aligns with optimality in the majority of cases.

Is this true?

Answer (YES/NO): NO